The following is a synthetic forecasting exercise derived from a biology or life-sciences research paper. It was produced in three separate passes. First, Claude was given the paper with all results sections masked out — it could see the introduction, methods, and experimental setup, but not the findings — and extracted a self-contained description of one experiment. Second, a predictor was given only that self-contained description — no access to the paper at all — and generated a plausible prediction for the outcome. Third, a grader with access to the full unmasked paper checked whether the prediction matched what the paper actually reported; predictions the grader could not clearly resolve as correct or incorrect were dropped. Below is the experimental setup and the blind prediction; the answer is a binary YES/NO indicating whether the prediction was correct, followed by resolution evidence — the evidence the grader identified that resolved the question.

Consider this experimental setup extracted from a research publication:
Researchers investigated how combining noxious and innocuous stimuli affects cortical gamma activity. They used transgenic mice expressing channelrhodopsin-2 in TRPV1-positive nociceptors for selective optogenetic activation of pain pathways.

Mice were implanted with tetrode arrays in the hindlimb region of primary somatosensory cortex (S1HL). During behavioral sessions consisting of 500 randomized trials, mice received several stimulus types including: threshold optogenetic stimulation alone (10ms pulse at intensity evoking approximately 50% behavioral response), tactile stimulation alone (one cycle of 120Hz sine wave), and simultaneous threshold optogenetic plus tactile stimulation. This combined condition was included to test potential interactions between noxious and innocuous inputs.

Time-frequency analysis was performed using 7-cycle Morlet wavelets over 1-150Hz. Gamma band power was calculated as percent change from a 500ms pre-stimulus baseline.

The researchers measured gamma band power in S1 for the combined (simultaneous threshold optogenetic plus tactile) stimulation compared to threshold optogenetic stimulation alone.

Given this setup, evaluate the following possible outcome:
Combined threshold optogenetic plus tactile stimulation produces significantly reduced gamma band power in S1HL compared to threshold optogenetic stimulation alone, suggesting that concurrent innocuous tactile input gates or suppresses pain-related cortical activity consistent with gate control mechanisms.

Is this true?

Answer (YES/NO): NO